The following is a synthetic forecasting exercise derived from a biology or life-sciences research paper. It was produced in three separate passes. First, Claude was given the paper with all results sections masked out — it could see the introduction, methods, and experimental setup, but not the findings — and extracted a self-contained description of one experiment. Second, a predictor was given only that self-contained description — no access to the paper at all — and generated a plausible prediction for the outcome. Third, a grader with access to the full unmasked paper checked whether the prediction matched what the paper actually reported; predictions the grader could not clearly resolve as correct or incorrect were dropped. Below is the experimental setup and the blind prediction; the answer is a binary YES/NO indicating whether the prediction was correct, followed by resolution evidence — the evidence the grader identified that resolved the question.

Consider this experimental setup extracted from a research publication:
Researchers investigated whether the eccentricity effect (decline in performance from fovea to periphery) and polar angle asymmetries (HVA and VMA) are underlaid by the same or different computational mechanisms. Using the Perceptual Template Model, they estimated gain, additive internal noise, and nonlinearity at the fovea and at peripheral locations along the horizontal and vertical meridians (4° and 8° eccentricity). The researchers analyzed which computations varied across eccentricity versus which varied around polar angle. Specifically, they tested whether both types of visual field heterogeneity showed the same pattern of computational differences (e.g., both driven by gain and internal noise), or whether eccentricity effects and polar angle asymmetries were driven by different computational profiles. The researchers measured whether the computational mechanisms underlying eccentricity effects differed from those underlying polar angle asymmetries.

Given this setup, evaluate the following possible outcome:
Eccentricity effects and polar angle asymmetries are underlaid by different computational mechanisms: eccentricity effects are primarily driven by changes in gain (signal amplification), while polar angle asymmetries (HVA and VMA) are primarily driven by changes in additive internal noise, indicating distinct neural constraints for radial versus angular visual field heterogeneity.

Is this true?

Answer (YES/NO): NO